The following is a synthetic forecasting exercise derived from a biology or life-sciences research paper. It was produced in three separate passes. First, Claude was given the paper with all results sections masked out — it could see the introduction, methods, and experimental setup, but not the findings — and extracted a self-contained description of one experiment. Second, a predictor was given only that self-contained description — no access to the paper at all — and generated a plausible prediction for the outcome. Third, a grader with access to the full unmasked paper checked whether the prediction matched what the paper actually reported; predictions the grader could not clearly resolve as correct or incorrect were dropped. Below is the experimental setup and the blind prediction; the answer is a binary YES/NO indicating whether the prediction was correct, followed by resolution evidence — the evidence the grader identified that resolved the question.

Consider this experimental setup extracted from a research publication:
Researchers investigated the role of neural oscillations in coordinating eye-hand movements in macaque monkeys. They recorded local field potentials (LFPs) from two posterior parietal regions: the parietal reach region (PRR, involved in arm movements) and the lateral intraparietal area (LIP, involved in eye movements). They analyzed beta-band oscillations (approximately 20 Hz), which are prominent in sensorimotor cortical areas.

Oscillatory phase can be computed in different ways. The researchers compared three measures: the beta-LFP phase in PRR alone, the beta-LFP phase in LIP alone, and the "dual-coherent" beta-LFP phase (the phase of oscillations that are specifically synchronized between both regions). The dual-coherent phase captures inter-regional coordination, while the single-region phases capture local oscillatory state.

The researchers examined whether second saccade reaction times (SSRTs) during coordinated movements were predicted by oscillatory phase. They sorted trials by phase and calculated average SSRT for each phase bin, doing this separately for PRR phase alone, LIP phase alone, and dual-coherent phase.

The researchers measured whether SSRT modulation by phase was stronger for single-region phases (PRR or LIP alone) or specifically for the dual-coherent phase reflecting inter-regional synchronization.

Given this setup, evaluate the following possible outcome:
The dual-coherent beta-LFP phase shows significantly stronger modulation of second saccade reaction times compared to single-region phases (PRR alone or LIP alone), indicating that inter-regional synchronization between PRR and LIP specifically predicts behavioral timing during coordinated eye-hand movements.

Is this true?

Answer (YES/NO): YES